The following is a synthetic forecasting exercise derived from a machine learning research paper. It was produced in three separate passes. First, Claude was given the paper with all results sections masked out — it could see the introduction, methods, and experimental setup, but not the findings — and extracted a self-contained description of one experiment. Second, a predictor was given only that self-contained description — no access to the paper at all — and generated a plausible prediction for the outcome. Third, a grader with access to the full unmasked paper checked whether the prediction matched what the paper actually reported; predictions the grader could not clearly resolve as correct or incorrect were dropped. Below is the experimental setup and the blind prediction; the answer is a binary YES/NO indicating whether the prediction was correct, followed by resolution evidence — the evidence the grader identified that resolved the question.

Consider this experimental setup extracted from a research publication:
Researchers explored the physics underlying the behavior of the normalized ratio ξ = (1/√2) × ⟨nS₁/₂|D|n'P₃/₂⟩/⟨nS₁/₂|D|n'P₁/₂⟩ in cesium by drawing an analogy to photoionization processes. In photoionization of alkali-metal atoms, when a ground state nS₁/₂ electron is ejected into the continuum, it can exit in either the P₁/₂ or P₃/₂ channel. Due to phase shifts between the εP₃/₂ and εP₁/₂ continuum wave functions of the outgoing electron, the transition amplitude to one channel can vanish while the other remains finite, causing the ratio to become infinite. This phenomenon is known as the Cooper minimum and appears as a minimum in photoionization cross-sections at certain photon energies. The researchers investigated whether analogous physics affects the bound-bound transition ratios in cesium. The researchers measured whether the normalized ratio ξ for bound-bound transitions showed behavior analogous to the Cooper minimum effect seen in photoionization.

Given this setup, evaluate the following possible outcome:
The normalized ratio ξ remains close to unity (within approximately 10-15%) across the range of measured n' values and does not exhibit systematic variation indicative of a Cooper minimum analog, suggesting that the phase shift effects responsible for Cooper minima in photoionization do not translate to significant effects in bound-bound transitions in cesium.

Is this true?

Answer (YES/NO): NO